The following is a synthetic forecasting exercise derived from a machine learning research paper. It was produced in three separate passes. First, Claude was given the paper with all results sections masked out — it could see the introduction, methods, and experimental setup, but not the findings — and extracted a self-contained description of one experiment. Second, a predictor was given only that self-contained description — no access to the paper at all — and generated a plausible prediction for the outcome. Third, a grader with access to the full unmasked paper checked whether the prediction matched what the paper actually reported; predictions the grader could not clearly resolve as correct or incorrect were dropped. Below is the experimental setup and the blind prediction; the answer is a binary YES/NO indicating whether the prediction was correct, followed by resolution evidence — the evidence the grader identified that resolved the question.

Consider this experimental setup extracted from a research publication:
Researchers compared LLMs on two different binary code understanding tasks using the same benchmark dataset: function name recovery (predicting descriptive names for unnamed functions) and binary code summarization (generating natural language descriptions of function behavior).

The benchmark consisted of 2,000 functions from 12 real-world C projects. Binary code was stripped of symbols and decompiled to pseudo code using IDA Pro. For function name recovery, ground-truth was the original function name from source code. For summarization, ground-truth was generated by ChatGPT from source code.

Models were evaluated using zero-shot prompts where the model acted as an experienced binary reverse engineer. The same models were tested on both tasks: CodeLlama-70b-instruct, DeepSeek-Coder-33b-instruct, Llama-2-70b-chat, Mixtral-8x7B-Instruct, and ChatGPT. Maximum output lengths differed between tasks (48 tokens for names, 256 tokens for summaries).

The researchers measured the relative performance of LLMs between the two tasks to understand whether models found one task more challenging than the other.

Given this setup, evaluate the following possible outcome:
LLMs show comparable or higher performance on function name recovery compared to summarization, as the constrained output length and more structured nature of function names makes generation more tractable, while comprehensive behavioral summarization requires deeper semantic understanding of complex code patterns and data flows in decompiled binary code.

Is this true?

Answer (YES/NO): YES